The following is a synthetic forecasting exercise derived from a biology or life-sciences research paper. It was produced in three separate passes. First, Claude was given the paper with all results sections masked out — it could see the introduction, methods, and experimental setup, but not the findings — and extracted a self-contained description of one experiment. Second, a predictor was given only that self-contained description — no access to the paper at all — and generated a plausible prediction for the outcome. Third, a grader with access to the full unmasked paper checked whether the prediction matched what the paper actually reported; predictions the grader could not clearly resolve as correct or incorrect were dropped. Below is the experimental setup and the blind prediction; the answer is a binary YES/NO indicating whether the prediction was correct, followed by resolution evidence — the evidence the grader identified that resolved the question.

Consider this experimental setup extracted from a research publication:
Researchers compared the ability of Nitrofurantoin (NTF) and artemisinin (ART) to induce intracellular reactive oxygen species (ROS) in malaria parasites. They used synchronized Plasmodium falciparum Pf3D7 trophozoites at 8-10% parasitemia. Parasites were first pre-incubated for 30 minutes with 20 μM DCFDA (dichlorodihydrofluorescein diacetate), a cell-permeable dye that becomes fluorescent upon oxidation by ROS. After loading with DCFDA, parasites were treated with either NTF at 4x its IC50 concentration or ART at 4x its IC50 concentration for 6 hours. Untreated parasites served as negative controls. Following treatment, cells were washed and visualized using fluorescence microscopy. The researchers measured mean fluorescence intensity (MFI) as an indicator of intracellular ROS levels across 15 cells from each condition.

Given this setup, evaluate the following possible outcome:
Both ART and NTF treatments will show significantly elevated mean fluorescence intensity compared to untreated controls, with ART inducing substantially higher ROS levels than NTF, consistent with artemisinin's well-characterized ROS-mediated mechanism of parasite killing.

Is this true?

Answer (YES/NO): NO